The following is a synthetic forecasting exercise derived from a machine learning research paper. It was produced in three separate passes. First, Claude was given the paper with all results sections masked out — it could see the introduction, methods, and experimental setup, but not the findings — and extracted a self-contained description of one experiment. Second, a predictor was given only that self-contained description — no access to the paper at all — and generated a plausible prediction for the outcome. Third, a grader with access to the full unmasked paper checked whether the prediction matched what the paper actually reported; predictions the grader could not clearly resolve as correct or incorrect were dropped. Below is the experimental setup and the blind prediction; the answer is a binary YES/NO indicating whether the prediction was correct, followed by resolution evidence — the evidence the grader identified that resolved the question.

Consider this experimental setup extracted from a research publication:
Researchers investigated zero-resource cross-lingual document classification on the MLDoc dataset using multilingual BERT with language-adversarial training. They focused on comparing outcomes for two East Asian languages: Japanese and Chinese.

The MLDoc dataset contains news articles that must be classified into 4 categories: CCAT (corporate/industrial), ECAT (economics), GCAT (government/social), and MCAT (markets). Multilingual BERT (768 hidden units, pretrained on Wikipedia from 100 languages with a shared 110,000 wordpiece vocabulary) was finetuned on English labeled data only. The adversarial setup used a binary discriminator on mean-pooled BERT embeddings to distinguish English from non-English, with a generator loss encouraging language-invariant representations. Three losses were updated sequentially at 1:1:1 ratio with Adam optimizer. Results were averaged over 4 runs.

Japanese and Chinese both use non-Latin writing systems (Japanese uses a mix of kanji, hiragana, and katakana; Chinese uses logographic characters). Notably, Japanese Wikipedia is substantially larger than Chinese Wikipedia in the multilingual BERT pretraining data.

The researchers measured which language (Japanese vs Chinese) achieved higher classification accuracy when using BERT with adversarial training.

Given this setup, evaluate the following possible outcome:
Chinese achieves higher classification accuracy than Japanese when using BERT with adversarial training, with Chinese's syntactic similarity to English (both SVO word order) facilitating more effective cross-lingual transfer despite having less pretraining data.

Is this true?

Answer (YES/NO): YES